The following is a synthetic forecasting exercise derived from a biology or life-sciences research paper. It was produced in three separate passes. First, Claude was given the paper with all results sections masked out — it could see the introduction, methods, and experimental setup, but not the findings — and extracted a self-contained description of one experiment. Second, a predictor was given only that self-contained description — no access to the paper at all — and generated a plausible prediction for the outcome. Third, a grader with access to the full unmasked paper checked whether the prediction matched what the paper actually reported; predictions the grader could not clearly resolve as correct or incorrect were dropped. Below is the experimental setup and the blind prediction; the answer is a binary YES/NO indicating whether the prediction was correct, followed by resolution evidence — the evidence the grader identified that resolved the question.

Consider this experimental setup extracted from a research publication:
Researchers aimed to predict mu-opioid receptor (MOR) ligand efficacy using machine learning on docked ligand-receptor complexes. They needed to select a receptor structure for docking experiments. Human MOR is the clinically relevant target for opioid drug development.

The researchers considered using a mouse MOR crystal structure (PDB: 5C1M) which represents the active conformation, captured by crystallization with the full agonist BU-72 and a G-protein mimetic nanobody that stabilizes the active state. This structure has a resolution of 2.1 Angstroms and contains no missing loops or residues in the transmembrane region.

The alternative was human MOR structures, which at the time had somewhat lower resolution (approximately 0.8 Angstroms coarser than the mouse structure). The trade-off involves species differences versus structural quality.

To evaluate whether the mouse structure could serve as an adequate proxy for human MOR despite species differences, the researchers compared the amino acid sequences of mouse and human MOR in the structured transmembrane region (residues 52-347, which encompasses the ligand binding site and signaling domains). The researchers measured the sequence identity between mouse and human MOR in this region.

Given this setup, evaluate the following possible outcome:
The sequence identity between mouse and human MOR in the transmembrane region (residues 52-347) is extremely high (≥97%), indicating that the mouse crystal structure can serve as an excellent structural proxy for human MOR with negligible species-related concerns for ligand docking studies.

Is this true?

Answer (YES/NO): YES